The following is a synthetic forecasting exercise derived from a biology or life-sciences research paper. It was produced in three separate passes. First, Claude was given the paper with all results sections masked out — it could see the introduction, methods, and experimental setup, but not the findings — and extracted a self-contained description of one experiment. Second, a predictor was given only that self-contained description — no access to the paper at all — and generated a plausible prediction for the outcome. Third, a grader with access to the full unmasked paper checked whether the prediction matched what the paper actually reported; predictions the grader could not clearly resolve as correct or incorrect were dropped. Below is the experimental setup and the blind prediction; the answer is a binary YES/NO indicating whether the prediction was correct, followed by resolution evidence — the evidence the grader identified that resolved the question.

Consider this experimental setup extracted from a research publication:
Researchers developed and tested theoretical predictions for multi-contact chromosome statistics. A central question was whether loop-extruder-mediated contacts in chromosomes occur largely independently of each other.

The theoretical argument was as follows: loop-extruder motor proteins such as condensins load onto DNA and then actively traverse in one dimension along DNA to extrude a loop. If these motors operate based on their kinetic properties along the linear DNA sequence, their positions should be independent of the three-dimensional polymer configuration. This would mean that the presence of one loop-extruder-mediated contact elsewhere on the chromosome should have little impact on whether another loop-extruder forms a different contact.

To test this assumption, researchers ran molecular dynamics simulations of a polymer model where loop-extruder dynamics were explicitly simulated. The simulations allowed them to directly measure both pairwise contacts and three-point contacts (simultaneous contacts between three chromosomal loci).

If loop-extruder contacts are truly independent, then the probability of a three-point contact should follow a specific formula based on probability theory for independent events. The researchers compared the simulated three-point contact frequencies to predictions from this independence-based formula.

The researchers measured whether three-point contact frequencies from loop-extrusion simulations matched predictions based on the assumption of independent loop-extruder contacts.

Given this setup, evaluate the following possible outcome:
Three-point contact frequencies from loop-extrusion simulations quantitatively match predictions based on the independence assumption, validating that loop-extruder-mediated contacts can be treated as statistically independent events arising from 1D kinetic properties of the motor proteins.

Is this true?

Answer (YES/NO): YES